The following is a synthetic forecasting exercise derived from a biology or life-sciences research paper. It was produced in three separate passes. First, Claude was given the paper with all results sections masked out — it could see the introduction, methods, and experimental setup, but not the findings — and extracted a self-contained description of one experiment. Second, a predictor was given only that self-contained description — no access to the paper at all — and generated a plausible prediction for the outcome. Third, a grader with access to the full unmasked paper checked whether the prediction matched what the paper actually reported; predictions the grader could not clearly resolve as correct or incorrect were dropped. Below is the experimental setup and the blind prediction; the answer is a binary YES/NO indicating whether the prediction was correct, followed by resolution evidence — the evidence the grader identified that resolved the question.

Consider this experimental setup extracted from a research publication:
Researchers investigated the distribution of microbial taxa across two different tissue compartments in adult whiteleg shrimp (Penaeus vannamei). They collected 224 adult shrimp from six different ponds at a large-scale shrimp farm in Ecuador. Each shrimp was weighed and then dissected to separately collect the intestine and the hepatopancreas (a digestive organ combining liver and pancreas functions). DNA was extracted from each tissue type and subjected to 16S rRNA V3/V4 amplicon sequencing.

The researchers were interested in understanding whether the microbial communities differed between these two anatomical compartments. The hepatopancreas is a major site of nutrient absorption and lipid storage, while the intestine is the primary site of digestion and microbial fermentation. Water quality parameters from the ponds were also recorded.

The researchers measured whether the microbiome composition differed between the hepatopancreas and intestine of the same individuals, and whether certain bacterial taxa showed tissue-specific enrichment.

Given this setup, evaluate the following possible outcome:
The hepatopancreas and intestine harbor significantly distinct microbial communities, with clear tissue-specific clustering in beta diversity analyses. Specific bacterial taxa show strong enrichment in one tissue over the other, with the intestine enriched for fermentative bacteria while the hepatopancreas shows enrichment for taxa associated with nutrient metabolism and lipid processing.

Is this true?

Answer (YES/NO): NO